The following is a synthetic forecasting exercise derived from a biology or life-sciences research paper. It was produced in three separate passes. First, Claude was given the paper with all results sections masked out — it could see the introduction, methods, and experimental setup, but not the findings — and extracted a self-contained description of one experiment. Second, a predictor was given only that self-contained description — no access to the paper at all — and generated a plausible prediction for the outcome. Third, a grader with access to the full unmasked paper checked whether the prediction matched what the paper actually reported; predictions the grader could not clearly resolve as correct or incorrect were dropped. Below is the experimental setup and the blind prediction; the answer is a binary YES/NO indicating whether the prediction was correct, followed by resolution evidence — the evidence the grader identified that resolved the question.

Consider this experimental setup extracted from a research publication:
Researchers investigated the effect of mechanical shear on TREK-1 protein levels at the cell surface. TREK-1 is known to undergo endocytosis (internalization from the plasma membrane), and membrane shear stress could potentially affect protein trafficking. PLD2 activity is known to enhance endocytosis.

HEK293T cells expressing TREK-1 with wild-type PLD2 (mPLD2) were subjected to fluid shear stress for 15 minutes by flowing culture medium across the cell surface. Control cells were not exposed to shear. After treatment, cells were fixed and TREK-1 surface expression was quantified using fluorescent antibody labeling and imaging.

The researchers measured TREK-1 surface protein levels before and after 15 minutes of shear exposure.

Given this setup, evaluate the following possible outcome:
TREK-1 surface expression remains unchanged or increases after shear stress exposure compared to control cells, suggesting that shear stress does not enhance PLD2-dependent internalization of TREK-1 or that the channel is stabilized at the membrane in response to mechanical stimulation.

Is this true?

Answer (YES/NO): NO